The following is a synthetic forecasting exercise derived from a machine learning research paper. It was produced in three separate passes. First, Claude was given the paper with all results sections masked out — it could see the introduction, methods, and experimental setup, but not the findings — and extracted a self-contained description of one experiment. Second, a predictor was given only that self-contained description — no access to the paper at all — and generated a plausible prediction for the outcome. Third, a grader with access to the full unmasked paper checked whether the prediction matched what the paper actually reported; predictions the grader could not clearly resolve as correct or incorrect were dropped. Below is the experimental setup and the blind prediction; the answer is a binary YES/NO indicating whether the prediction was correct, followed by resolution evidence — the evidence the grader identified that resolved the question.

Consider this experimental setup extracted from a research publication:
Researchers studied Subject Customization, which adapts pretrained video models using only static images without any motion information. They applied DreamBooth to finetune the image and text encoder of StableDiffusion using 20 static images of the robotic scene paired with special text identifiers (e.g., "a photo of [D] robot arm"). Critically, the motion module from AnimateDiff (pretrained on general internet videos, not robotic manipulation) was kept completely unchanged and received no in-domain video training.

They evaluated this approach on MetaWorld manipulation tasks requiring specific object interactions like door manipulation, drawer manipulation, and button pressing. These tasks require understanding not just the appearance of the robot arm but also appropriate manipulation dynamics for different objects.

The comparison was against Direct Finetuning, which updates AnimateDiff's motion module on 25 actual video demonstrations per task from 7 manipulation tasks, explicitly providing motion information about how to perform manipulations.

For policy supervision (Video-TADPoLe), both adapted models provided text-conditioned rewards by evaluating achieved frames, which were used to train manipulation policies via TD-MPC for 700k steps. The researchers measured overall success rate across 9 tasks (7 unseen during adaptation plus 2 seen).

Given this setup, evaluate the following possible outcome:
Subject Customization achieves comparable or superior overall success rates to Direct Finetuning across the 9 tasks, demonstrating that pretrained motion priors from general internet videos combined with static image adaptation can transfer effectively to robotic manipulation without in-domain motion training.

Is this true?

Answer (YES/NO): YES